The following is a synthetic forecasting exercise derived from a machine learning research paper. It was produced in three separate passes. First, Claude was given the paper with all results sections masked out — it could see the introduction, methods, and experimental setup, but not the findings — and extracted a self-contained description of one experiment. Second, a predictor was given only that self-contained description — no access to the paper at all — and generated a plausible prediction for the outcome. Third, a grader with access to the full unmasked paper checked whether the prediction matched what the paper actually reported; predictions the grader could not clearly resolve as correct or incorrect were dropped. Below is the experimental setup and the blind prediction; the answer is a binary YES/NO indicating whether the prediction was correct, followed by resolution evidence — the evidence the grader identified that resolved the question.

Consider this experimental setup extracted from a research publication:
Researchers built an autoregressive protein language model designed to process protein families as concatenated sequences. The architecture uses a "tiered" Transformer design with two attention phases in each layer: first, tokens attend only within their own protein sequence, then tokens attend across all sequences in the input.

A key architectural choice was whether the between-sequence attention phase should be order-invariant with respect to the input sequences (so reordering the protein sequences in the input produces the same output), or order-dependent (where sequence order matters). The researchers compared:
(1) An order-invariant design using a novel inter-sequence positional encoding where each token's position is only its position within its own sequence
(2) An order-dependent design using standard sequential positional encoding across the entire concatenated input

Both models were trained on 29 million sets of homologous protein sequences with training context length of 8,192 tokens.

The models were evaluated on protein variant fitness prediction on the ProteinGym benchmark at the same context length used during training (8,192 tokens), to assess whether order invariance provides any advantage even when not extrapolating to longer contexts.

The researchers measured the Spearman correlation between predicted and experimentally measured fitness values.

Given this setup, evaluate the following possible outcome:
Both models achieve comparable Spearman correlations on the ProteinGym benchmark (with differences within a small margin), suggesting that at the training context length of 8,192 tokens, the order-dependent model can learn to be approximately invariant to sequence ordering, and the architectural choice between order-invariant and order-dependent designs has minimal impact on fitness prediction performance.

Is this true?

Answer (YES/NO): NO